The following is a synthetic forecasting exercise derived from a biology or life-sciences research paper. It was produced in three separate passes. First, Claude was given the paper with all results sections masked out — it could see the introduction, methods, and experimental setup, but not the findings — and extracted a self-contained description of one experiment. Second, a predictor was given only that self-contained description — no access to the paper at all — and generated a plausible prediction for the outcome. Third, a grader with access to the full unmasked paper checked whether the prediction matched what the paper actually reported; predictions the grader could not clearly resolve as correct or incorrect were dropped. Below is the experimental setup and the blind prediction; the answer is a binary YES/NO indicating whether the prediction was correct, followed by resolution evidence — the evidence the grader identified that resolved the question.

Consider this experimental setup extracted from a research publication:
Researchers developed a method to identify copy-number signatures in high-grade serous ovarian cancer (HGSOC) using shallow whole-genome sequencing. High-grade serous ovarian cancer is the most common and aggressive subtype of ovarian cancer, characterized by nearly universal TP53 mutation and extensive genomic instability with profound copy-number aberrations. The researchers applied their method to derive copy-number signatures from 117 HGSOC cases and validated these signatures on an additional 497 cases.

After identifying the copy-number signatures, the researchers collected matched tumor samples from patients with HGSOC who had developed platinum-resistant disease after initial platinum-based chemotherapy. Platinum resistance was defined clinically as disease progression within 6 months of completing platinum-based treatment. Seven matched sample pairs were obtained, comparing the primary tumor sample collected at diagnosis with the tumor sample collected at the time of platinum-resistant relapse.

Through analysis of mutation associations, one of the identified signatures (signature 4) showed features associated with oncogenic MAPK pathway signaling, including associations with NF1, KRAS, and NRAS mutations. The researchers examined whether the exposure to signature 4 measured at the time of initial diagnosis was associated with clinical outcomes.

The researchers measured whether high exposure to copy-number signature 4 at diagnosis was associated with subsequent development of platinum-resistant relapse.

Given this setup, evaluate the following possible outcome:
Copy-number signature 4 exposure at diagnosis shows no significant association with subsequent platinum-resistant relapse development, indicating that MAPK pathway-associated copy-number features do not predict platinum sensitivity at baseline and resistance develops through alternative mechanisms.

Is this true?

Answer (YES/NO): NO